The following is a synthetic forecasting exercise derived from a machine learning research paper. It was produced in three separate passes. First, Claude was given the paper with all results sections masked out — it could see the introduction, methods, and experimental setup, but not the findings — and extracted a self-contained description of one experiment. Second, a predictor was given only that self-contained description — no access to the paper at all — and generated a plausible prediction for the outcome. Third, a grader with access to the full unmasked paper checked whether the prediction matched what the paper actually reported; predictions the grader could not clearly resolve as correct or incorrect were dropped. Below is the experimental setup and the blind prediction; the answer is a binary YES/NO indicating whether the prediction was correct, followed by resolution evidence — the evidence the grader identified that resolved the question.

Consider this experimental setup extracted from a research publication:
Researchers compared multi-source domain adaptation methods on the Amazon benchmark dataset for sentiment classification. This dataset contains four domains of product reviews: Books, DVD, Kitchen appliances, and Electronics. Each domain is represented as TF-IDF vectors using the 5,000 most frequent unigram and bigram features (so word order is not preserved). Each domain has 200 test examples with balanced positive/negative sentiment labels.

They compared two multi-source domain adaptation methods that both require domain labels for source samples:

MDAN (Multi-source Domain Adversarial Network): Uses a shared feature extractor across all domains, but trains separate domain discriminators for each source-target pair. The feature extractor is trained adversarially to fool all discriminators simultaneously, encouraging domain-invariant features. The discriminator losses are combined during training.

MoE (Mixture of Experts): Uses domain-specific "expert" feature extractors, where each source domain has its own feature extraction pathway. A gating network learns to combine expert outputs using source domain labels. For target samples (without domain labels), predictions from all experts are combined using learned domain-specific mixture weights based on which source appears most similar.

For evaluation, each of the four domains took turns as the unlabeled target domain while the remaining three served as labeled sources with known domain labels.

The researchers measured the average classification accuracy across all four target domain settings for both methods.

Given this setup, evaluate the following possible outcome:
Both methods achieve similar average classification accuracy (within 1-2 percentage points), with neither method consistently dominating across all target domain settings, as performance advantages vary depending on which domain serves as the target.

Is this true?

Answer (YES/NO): YES